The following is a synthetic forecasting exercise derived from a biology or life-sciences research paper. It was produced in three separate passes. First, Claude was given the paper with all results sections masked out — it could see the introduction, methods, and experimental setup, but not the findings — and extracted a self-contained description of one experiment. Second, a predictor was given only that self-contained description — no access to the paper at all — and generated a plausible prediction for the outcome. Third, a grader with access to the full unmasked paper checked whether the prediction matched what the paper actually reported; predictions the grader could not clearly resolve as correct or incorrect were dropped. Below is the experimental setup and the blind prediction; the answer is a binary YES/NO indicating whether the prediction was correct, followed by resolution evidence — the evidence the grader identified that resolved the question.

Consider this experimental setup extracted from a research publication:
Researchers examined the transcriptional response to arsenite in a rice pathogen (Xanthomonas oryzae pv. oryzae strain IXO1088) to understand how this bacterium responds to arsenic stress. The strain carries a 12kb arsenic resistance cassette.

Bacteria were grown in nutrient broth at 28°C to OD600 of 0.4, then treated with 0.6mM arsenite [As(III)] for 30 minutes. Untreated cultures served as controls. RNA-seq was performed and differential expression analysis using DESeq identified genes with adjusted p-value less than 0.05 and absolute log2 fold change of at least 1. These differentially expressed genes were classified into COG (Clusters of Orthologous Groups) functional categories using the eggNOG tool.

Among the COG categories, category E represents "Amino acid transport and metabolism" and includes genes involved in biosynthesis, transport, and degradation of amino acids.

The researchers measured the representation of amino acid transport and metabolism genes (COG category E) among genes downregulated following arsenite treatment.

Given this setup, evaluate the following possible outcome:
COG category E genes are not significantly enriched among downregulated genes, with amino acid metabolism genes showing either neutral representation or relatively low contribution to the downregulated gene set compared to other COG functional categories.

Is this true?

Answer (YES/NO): NO